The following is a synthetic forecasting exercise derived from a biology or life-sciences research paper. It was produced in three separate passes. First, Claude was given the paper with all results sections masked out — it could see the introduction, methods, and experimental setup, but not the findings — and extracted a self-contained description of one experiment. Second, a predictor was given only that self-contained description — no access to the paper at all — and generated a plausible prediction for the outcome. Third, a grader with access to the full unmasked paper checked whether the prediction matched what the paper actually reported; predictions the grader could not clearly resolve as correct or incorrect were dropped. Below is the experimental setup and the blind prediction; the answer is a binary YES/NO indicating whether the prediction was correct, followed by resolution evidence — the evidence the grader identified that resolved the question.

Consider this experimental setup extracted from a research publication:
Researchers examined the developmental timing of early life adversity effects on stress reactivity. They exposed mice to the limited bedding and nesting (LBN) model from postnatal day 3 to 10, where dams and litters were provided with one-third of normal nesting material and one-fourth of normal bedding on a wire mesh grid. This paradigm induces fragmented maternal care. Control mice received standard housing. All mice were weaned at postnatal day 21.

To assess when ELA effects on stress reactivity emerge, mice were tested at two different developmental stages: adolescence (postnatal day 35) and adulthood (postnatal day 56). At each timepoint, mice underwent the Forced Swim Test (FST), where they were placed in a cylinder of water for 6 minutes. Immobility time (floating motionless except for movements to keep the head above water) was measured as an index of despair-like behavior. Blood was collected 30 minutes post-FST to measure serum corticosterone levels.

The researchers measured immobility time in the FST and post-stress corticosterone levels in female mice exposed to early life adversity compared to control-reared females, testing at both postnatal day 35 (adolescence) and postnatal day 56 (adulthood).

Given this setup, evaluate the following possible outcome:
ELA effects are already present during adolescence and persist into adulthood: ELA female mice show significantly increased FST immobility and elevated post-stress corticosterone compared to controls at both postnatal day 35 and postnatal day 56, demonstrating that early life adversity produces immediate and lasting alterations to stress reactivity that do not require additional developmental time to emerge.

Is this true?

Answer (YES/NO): NO